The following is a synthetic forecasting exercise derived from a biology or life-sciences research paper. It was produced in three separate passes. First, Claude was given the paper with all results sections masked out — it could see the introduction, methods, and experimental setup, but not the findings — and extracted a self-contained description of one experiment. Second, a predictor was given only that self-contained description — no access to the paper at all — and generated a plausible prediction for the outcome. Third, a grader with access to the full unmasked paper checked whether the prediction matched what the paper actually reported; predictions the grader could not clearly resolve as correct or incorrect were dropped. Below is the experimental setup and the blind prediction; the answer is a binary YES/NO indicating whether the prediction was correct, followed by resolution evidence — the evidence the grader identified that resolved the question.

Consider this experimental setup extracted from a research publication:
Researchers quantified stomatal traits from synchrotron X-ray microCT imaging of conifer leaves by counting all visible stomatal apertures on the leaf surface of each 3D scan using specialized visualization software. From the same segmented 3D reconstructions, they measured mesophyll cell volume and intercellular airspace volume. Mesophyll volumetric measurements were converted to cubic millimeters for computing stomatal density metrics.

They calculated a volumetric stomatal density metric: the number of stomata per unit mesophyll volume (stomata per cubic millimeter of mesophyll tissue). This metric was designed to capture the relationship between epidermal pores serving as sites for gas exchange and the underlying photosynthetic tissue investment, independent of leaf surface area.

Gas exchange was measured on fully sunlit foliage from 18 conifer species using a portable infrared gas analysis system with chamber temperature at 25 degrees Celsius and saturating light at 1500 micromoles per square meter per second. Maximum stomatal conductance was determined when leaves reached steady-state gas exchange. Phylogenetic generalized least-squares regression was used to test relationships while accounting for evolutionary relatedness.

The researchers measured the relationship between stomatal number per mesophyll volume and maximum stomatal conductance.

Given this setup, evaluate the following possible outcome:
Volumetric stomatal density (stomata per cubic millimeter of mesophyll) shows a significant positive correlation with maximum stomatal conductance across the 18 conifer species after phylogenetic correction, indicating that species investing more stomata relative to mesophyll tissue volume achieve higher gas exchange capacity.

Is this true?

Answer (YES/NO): YES